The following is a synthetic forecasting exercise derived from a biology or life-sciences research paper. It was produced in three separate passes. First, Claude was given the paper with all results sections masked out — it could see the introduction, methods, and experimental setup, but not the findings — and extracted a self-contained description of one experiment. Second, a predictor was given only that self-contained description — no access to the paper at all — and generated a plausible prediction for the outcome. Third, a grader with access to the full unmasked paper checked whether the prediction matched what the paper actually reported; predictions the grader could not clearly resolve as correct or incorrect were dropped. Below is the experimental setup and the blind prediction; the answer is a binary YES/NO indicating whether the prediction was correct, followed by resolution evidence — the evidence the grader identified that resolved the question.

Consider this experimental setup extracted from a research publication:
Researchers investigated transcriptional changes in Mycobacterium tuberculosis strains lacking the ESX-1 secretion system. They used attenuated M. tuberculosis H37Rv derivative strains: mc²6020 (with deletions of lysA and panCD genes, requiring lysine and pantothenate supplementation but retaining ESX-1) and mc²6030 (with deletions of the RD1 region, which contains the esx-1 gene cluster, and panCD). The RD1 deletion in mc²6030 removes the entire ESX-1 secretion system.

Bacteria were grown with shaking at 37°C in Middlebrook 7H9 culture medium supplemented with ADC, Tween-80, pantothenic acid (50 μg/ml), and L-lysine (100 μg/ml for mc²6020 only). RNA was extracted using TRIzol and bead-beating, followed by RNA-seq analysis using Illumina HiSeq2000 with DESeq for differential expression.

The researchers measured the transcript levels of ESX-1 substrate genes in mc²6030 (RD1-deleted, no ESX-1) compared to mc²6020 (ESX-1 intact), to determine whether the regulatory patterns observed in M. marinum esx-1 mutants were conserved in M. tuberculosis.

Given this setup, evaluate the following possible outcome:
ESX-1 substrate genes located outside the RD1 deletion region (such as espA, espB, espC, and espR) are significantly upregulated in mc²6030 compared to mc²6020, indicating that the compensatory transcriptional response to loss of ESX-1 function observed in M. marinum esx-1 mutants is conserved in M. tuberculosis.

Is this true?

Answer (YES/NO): NO